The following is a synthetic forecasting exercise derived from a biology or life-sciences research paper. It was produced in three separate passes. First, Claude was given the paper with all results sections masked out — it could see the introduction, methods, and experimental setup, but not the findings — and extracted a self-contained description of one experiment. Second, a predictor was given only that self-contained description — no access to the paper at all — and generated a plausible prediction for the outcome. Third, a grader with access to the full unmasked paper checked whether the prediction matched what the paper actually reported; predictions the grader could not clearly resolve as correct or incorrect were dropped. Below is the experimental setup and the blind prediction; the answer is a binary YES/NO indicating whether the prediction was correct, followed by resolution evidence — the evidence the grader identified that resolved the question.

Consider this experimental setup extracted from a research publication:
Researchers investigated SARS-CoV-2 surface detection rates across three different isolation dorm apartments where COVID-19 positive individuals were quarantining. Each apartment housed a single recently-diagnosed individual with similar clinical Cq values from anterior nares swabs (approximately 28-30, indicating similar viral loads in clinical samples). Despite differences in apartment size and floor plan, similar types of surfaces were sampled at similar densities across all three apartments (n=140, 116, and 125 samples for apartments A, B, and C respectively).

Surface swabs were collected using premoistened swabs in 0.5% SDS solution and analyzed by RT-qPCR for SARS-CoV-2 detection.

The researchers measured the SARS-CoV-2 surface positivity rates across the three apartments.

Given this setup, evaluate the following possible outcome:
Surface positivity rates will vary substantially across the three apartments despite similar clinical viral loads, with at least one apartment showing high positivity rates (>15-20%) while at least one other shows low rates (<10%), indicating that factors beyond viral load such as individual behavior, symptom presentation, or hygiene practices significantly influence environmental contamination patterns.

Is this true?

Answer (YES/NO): NO